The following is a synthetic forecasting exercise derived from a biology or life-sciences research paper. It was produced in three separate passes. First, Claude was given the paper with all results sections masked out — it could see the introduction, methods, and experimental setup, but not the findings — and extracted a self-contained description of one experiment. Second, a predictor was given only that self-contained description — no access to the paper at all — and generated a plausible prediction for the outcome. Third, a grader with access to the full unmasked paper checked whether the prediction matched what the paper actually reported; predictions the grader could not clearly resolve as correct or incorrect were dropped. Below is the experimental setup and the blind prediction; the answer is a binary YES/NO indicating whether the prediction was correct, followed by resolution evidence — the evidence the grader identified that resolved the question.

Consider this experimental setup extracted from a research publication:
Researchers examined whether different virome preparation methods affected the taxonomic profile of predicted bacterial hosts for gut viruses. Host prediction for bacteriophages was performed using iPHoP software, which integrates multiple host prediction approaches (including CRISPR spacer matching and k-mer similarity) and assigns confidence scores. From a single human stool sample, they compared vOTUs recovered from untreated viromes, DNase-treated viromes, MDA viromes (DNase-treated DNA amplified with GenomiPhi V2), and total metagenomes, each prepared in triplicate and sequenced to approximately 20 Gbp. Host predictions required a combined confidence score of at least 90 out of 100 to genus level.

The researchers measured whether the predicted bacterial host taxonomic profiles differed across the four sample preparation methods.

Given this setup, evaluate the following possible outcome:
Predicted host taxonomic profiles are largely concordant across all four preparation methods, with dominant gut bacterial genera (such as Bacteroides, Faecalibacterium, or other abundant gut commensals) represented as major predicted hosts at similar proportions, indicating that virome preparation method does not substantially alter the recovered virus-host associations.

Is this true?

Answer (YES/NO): NO